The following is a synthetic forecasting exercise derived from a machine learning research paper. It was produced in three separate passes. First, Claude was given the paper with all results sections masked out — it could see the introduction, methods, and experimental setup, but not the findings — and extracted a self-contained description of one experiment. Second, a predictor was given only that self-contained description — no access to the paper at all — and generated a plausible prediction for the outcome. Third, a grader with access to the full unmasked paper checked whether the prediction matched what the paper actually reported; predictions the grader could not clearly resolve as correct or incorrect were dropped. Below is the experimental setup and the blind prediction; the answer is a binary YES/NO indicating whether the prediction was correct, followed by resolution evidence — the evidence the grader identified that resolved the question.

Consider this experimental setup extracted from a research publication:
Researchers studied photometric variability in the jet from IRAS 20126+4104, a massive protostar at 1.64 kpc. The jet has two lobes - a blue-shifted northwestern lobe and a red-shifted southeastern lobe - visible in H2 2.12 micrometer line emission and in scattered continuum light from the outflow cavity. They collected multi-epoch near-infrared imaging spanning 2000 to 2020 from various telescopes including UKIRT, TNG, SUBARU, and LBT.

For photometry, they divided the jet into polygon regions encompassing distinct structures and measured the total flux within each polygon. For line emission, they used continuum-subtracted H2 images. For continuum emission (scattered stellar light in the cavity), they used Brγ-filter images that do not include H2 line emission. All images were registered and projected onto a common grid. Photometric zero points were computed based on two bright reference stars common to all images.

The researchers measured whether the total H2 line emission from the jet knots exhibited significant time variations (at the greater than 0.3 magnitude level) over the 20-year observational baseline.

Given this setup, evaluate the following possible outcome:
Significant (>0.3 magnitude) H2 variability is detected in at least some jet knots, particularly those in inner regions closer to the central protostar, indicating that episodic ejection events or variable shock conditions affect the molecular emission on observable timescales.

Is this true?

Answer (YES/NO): NO